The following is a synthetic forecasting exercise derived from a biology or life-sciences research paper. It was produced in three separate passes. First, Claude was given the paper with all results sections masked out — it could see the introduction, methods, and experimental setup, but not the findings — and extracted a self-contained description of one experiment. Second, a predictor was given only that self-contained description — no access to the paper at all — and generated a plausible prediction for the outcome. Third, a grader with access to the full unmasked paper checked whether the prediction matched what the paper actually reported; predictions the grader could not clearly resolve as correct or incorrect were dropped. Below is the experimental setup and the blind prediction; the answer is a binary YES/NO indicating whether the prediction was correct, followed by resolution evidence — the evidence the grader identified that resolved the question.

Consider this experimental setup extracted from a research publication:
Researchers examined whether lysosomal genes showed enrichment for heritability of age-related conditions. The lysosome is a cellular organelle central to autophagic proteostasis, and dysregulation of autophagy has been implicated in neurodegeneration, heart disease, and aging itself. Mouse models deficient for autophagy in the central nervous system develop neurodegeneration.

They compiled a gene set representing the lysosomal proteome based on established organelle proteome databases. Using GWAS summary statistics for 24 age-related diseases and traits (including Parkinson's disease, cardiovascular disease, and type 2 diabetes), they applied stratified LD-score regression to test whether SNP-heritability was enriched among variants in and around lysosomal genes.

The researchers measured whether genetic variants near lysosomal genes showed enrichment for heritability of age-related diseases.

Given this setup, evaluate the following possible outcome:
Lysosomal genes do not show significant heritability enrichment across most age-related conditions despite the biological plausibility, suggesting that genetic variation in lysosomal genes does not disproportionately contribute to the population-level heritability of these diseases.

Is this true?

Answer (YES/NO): YES